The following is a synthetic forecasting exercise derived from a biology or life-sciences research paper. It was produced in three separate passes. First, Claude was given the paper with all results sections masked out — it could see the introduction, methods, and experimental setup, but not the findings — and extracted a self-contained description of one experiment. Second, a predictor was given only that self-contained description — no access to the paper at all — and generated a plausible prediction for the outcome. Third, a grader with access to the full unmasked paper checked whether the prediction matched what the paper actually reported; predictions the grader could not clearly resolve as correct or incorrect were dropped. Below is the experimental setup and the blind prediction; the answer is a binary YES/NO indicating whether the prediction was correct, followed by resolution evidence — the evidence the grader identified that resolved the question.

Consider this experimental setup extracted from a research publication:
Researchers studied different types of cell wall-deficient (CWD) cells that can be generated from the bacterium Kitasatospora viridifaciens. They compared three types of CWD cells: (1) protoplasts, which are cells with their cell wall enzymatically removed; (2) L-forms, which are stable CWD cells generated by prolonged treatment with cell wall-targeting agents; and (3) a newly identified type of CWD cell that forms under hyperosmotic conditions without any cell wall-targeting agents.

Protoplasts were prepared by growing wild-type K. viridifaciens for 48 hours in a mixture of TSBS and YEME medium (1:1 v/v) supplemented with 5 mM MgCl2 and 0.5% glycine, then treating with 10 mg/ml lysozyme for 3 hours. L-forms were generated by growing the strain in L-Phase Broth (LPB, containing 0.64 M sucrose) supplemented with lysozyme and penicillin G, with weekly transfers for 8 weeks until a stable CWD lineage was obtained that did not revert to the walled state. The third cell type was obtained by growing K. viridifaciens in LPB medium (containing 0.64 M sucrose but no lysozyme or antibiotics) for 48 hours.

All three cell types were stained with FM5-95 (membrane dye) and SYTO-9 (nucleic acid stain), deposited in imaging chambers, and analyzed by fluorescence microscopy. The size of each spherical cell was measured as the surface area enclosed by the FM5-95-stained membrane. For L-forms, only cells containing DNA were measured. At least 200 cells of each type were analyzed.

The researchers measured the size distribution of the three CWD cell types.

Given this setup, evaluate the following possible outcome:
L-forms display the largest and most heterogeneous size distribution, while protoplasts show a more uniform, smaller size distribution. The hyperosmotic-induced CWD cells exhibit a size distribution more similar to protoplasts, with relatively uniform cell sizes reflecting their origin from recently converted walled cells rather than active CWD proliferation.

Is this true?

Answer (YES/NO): NO